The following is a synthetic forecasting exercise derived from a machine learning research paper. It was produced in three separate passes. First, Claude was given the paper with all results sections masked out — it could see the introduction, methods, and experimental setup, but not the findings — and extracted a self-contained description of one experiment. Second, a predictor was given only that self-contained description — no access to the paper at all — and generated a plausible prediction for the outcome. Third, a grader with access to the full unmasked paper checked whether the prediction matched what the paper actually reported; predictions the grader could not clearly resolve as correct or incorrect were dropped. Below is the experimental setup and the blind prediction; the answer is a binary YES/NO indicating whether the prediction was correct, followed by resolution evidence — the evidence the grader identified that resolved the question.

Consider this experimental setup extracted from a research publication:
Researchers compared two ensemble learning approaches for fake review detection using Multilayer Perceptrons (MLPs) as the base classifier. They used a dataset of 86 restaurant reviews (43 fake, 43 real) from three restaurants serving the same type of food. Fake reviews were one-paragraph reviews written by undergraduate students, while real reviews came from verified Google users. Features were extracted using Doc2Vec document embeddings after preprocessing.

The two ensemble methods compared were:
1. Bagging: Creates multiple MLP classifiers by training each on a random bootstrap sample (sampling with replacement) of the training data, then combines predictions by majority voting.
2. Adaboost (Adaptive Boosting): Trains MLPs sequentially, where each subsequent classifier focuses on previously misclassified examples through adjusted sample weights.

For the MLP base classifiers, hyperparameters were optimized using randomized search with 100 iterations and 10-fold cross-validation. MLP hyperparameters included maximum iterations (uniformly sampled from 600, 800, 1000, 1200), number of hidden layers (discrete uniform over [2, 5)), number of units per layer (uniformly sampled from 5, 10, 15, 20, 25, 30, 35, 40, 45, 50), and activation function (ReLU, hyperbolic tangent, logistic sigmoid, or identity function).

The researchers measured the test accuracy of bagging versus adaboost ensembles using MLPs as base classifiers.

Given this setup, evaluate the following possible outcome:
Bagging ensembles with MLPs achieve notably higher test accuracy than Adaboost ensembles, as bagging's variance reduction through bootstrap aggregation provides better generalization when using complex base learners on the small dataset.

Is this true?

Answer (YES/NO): NO